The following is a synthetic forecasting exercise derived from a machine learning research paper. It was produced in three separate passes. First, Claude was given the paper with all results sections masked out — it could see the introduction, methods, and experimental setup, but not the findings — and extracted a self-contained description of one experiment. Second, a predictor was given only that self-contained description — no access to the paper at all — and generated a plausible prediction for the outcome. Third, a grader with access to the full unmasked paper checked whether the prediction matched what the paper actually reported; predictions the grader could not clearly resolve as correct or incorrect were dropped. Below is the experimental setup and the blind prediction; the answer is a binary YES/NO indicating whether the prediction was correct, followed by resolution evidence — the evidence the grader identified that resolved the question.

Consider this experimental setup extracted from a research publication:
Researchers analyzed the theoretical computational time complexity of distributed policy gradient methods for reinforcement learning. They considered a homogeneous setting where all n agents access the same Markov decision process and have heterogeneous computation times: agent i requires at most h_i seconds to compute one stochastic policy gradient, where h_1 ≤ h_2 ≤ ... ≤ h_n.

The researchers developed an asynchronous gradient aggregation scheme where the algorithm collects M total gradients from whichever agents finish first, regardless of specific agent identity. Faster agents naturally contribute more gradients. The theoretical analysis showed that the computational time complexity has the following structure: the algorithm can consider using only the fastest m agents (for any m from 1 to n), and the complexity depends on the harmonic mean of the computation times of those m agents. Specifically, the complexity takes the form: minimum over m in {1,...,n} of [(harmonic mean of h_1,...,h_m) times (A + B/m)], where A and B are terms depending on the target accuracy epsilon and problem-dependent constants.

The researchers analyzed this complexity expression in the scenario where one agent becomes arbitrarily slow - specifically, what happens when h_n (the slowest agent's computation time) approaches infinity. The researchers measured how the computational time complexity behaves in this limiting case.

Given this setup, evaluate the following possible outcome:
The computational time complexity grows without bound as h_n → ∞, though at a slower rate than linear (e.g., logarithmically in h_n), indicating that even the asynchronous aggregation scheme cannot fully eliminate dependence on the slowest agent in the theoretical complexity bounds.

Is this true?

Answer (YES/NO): NO